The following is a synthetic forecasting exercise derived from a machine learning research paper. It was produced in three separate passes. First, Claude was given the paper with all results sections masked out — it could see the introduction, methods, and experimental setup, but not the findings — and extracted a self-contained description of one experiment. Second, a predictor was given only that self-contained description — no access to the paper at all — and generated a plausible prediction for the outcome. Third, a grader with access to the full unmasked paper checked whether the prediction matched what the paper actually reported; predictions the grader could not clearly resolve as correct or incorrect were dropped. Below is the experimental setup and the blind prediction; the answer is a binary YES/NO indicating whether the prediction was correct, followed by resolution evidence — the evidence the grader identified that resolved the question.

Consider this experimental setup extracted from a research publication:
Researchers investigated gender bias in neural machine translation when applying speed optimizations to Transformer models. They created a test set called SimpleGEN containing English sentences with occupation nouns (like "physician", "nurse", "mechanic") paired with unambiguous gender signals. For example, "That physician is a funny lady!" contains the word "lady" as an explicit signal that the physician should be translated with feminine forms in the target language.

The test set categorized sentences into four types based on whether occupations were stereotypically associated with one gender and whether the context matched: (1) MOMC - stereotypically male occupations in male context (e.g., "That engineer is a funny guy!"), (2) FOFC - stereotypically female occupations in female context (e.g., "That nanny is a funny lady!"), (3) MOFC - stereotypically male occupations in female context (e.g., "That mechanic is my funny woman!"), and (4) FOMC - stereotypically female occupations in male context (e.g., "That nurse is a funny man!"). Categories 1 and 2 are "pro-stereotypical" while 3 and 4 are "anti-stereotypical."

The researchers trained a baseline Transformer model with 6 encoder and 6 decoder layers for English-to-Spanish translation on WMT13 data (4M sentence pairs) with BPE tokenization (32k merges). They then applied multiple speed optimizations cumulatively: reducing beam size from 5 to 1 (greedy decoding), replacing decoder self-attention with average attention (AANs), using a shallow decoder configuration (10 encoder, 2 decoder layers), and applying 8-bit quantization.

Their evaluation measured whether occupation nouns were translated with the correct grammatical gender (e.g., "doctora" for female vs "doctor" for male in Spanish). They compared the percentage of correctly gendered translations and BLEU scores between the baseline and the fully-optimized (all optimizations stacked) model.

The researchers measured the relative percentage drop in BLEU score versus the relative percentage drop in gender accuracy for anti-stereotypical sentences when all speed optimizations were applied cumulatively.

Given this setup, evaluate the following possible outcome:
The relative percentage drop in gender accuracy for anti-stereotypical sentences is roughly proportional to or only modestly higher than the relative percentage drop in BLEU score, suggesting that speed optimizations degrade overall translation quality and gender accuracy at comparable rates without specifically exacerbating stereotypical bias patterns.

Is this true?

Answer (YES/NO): NO